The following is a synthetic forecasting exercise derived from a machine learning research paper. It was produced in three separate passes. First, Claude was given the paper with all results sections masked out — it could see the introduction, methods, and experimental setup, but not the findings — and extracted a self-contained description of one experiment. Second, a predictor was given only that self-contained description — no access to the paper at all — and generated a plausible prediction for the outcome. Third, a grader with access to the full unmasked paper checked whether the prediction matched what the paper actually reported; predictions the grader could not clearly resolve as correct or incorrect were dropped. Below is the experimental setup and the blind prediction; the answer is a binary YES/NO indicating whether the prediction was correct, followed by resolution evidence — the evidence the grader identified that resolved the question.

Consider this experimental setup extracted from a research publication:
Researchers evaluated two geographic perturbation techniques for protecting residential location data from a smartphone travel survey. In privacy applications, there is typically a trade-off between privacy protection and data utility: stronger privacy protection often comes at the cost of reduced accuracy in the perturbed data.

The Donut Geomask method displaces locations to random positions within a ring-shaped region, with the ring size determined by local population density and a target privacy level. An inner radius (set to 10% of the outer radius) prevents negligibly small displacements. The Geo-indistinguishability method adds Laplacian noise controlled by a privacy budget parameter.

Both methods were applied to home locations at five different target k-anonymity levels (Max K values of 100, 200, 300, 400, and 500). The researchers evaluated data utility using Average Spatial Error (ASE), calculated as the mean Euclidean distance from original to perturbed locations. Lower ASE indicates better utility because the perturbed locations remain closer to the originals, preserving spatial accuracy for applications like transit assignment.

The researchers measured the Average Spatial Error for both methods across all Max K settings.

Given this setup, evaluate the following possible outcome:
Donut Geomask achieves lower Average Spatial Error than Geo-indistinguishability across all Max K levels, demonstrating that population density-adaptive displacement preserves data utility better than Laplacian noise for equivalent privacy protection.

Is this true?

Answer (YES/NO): NO